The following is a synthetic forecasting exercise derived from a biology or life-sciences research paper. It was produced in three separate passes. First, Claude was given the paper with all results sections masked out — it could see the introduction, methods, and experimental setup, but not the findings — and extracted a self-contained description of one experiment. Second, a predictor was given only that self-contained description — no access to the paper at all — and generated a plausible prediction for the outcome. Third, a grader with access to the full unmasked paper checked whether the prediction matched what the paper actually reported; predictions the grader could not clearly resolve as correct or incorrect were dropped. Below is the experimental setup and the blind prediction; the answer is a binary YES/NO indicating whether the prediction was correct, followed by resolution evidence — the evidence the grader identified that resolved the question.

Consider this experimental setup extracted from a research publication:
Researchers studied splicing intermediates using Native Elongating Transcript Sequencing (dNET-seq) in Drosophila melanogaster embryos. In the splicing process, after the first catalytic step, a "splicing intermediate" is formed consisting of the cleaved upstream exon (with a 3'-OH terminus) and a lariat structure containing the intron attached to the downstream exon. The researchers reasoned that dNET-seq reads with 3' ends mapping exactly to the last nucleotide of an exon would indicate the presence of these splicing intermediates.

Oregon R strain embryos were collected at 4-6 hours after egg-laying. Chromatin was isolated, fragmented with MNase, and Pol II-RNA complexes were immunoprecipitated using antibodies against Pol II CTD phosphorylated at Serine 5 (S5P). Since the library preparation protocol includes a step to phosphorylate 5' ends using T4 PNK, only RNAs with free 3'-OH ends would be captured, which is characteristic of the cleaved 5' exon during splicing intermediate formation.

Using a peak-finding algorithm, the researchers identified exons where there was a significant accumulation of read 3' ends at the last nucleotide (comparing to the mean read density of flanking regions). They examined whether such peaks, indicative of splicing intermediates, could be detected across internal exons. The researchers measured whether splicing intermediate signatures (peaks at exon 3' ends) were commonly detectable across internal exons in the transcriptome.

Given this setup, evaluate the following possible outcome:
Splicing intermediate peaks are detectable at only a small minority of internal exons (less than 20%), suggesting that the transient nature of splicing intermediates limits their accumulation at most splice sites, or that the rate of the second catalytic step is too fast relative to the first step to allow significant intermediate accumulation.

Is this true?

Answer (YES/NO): NO